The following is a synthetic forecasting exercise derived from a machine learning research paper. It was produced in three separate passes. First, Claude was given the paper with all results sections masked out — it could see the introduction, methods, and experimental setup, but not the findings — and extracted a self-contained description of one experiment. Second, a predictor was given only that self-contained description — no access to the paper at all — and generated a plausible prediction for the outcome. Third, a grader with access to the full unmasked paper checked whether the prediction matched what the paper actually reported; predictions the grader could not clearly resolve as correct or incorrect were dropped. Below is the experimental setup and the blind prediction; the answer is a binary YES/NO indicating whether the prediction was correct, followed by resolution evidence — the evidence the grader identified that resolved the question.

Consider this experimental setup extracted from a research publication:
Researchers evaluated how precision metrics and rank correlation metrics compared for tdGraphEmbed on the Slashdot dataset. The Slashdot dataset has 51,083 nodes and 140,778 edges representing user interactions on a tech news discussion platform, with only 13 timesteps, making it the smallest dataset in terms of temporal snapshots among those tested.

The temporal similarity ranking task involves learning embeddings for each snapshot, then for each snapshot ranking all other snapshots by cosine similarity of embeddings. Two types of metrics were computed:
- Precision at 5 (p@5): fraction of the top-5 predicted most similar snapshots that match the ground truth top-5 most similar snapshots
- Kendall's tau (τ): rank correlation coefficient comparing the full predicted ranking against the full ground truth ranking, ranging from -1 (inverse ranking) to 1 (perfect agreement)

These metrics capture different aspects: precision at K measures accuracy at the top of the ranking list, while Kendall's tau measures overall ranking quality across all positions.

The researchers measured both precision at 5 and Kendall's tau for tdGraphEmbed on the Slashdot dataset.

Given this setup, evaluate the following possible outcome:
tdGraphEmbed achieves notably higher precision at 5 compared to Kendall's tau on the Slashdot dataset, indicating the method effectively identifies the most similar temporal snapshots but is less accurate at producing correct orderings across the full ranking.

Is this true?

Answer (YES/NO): YES